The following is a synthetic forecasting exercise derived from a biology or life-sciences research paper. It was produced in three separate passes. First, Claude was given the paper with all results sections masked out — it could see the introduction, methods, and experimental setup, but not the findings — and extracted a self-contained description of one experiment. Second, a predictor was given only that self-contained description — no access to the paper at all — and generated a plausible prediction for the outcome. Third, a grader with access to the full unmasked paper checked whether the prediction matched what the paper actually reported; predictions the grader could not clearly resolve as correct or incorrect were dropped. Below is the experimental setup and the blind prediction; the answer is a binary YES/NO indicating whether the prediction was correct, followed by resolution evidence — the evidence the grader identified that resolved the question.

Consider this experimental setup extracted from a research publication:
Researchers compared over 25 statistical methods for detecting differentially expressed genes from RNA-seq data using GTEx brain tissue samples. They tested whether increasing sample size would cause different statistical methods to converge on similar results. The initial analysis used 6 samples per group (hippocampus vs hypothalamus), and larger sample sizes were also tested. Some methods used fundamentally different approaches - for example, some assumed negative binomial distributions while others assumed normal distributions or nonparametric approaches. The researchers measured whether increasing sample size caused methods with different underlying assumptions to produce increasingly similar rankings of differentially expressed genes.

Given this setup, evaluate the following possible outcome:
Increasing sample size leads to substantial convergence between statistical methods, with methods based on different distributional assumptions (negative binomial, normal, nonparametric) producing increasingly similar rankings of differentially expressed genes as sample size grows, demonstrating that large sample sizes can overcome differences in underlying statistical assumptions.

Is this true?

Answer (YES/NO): NO